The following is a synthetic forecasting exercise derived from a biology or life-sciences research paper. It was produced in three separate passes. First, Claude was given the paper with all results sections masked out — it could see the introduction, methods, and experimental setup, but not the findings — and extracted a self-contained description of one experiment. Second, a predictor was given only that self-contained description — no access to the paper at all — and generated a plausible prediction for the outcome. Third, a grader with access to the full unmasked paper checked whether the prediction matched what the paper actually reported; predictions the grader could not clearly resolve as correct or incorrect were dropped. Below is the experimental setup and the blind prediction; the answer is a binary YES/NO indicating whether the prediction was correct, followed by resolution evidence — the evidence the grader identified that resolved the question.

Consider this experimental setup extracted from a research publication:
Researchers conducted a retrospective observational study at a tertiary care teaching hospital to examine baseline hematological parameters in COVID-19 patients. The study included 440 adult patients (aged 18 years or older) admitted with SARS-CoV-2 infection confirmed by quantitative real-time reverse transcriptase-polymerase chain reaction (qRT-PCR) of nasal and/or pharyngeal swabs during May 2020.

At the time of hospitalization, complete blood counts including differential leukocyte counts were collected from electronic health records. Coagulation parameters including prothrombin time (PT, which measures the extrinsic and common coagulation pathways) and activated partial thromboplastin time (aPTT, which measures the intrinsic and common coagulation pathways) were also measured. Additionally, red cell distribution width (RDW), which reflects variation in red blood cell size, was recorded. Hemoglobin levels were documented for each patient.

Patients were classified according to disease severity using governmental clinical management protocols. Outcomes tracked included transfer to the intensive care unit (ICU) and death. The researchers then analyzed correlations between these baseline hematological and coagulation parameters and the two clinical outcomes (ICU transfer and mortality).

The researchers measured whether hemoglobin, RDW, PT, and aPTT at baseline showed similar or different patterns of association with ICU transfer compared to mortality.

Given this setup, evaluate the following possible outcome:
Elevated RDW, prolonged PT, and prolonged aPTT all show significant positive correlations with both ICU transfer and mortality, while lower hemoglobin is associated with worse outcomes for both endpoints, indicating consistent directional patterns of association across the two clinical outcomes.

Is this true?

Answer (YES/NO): NO